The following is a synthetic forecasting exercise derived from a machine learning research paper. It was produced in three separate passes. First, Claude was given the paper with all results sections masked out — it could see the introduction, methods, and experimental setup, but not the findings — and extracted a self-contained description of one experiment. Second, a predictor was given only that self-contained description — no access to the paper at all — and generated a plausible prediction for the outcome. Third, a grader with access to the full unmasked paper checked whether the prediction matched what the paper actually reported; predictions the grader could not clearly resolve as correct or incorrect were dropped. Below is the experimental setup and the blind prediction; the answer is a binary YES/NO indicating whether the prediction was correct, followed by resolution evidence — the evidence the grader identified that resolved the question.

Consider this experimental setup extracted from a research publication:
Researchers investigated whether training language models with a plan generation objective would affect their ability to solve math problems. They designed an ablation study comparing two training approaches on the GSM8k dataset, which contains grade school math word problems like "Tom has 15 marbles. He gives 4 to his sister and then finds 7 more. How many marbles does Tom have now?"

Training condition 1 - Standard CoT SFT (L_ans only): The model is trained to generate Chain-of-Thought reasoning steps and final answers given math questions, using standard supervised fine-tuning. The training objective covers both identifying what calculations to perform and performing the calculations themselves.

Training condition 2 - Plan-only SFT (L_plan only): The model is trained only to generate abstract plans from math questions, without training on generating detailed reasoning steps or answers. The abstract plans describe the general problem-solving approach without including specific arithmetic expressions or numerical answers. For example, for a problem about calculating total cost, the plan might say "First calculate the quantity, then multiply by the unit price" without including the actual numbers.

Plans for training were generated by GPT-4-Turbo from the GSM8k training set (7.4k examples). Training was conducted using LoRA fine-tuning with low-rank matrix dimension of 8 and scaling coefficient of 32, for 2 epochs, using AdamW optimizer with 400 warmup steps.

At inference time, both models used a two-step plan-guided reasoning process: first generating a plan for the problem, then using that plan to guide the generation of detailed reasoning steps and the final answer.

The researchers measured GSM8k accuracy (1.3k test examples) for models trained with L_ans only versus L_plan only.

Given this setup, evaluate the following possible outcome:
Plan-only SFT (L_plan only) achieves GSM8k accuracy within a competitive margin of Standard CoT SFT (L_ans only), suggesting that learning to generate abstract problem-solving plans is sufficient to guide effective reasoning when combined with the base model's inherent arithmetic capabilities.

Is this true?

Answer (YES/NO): NO